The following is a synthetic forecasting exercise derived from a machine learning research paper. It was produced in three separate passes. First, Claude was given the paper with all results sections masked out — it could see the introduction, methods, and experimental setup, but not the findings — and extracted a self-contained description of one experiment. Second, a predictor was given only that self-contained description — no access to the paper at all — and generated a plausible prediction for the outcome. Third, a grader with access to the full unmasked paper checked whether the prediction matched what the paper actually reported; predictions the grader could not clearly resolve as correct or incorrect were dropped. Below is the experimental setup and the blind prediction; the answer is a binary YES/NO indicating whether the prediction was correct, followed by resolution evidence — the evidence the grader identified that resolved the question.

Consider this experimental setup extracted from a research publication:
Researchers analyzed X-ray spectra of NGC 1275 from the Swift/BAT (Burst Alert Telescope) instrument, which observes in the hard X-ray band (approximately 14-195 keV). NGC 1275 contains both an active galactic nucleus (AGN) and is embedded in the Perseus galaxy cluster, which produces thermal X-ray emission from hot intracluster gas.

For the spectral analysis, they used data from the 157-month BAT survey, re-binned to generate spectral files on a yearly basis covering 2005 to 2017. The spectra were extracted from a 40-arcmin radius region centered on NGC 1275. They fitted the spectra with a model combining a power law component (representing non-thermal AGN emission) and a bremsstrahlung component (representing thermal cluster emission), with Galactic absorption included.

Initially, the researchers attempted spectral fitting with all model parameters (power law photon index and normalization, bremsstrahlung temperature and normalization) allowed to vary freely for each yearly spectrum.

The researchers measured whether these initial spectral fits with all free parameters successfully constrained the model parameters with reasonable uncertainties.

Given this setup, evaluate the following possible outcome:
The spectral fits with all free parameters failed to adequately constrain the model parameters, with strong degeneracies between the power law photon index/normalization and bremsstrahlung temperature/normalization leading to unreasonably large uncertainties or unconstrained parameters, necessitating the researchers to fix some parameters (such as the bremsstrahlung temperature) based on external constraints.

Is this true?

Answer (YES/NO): NO